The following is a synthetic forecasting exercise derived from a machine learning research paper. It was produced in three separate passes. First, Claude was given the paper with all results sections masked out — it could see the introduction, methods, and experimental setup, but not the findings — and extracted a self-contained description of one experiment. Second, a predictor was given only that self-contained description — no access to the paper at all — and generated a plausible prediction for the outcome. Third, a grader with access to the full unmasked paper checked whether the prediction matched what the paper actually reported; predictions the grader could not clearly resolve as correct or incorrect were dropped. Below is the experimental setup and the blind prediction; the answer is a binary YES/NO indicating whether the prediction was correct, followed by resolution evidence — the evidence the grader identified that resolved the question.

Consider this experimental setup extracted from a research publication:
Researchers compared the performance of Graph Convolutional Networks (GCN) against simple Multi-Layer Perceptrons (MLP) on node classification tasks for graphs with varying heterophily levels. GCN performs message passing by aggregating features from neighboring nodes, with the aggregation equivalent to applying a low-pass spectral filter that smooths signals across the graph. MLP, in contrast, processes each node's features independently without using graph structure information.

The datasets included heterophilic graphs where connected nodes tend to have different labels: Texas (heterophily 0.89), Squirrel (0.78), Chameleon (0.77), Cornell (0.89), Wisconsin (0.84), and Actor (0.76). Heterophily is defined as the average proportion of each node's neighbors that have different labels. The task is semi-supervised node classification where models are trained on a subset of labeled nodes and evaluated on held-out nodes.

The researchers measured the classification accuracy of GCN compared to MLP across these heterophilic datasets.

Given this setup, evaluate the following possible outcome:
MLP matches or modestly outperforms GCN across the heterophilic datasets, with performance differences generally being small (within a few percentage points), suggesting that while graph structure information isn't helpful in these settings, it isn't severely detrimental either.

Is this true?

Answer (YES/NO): NO